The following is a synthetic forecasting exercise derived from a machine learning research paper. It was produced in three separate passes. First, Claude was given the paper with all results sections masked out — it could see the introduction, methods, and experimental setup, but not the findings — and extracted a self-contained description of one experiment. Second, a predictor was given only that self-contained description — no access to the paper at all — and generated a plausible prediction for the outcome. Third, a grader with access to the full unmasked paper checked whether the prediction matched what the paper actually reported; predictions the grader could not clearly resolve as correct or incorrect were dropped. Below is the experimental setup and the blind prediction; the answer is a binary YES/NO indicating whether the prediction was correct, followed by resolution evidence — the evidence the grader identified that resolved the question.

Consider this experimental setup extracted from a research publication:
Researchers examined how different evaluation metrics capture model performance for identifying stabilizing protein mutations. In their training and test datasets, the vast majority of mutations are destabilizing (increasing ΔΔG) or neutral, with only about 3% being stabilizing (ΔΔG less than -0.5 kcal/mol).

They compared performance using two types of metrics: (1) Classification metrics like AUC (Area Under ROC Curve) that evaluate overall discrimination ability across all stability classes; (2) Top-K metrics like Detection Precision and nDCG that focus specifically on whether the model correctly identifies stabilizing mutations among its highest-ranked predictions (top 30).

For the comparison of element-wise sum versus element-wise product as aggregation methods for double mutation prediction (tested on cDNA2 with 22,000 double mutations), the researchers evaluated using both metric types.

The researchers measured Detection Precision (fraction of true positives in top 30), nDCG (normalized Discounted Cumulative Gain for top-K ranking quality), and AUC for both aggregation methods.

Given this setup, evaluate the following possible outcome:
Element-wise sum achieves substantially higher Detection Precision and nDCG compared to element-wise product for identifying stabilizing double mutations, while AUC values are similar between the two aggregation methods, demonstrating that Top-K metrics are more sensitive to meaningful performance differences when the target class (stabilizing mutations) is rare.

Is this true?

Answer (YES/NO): NO